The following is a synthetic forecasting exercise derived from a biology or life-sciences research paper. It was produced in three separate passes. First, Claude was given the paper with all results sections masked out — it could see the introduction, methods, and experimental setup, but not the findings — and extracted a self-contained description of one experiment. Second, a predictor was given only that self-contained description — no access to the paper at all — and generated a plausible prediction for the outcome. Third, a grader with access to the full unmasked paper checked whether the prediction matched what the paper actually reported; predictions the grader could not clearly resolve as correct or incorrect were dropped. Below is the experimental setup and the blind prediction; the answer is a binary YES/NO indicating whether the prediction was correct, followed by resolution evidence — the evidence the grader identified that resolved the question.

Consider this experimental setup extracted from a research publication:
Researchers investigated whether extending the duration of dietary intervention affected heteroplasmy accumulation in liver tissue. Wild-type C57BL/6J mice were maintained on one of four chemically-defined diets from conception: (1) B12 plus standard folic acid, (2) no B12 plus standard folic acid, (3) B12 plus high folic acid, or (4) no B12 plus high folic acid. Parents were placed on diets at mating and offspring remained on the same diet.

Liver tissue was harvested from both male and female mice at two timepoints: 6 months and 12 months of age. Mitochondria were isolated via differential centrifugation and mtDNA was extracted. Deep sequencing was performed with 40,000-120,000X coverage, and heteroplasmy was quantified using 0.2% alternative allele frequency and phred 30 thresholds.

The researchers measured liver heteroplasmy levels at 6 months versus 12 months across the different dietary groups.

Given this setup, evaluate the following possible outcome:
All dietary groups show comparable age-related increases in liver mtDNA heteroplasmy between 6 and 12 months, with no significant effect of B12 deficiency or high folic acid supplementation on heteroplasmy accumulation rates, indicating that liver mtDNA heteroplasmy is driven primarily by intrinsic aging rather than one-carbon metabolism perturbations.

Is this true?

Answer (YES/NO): NO